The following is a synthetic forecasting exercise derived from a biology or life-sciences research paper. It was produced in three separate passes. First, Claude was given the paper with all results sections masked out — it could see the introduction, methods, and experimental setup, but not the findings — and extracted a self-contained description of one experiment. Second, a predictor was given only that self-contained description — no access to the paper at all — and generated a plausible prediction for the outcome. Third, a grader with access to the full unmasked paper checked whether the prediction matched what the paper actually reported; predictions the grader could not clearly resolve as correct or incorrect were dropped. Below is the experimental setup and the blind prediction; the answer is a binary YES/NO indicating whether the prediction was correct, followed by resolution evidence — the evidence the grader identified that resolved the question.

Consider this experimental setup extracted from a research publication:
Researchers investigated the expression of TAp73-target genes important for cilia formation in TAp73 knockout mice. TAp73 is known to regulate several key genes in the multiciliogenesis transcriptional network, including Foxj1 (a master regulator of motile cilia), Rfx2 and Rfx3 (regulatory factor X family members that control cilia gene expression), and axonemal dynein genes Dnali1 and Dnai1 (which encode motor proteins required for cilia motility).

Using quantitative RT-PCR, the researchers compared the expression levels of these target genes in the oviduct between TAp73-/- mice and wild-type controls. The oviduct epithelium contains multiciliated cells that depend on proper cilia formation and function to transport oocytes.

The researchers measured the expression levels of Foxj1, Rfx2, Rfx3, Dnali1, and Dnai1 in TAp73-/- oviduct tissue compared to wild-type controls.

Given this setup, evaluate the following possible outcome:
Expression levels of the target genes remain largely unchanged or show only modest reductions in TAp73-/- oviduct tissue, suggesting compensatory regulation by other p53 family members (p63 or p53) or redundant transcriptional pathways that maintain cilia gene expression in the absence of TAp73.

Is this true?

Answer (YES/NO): NO